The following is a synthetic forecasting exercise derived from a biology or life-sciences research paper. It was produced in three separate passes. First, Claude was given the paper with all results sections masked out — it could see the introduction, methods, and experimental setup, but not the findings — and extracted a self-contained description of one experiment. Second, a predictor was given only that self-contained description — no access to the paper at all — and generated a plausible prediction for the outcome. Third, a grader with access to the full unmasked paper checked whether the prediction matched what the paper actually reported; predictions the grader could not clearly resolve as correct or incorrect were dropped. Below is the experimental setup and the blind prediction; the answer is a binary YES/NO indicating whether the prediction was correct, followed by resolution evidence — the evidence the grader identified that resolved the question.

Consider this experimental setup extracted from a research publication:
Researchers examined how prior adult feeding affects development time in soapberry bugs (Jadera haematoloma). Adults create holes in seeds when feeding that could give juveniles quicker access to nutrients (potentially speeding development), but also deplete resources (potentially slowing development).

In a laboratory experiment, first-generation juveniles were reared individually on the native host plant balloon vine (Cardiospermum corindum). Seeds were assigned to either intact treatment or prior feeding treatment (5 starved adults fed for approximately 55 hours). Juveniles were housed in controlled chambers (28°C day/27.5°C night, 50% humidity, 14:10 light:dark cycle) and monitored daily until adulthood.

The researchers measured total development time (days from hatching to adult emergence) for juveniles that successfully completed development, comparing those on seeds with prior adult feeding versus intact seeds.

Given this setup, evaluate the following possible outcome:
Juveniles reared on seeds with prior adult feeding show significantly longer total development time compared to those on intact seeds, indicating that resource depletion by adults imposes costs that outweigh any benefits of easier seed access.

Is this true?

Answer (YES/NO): YES